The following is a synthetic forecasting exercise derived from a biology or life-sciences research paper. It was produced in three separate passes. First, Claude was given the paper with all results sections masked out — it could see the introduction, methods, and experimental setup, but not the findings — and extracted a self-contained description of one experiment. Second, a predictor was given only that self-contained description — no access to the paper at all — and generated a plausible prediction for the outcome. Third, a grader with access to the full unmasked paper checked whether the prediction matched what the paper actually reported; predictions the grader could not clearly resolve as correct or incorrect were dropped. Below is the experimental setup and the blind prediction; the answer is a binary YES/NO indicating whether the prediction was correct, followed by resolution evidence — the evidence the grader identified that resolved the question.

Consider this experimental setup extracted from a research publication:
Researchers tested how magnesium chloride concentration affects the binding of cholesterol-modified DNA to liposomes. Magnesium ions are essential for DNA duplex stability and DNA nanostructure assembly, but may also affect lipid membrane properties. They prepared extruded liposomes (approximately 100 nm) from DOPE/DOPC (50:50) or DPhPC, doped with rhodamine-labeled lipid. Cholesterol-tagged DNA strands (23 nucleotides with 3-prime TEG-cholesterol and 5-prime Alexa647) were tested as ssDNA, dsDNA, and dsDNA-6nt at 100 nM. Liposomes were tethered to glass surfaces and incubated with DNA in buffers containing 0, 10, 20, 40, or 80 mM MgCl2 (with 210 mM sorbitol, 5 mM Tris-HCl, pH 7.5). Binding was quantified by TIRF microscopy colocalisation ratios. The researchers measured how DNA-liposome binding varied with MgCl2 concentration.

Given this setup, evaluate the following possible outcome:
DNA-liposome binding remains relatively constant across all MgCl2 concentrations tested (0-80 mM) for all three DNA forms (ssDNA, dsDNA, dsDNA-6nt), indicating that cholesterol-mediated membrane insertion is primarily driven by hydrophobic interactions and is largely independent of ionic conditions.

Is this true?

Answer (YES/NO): NO